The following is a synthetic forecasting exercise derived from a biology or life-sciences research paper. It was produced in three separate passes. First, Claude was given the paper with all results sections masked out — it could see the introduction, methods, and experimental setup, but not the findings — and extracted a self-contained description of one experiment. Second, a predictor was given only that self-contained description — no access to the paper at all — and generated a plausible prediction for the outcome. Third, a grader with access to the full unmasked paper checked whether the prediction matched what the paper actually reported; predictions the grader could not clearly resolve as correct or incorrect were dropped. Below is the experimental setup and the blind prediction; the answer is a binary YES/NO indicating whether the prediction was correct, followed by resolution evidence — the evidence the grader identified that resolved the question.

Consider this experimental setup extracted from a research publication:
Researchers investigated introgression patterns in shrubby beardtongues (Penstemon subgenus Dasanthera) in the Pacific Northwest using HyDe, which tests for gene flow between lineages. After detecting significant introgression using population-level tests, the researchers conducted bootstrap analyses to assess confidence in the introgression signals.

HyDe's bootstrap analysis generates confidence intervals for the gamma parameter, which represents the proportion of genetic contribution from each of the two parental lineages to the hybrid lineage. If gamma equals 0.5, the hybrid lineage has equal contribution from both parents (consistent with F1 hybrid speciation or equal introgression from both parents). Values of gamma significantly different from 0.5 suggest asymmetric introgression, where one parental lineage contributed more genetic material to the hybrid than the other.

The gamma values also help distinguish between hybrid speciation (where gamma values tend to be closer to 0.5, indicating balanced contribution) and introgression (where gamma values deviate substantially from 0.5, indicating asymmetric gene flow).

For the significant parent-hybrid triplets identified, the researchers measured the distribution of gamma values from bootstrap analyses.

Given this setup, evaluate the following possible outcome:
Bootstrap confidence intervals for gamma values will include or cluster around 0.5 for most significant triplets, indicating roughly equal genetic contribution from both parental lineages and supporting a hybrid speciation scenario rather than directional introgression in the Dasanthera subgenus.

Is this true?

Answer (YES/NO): NO